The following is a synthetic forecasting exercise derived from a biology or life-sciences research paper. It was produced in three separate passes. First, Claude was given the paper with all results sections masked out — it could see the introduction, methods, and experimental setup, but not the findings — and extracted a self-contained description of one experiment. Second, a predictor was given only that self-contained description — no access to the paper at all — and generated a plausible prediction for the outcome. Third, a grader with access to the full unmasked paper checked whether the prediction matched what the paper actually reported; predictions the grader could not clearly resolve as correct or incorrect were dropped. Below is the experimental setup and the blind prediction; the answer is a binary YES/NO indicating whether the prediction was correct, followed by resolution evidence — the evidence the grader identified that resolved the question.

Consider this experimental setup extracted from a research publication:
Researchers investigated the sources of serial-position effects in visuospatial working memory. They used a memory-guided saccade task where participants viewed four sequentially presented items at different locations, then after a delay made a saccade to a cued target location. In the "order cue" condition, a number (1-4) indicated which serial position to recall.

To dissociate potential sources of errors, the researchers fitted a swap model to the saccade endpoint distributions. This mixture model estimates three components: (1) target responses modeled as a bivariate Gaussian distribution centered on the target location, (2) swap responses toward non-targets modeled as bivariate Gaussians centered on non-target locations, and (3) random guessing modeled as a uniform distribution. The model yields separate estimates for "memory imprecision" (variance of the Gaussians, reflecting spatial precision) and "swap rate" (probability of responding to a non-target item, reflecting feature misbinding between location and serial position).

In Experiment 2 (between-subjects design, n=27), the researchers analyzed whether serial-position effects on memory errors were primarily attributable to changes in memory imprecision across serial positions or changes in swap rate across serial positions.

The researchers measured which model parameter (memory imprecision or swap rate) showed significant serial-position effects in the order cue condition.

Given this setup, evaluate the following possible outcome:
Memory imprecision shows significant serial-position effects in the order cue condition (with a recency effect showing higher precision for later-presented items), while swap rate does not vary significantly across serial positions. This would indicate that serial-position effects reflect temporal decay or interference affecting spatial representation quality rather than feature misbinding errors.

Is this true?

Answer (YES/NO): NO